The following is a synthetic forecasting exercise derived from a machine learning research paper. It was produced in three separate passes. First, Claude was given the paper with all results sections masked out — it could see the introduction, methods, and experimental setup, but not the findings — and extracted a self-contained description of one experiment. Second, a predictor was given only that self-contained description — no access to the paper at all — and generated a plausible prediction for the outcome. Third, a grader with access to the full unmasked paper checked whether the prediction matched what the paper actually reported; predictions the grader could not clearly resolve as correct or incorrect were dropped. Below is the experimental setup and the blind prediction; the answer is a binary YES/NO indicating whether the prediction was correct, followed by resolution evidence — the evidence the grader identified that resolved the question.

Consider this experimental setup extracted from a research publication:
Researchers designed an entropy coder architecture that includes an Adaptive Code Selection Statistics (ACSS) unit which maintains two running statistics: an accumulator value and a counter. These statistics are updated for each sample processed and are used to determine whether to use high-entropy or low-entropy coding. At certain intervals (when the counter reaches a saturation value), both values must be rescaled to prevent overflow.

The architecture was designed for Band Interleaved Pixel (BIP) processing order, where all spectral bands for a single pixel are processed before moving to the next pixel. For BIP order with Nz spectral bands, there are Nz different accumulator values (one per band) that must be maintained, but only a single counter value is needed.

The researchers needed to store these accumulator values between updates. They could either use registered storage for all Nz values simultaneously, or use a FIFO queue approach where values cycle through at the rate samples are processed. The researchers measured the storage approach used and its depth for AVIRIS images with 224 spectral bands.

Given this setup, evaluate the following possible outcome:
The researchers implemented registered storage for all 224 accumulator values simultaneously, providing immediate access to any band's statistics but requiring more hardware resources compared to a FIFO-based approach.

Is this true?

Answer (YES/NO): NO